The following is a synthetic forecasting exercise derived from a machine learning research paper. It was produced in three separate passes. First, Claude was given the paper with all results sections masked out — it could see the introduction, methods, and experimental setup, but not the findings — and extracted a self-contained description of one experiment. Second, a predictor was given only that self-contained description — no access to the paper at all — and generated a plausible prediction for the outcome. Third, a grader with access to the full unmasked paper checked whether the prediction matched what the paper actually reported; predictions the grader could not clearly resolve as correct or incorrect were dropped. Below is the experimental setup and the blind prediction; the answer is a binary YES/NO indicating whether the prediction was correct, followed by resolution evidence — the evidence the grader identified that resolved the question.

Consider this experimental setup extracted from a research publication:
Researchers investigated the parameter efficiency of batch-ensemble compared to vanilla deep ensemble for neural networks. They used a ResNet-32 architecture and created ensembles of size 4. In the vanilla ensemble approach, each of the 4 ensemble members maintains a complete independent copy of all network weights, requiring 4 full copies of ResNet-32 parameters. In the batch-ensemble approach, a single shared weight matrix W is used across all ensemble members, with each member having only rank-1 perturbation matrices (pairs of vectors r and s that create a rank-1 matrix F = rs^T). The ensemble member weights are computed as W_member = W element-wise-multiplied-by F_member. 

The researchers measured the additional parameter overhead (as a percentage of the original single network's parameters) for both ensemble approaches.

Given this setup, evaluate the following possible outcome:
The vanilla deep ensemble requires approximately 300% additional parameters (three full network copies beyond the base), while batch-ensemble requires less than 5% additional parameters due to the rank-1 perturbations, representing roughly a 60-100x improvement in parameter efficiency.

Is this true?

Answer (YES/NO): NO